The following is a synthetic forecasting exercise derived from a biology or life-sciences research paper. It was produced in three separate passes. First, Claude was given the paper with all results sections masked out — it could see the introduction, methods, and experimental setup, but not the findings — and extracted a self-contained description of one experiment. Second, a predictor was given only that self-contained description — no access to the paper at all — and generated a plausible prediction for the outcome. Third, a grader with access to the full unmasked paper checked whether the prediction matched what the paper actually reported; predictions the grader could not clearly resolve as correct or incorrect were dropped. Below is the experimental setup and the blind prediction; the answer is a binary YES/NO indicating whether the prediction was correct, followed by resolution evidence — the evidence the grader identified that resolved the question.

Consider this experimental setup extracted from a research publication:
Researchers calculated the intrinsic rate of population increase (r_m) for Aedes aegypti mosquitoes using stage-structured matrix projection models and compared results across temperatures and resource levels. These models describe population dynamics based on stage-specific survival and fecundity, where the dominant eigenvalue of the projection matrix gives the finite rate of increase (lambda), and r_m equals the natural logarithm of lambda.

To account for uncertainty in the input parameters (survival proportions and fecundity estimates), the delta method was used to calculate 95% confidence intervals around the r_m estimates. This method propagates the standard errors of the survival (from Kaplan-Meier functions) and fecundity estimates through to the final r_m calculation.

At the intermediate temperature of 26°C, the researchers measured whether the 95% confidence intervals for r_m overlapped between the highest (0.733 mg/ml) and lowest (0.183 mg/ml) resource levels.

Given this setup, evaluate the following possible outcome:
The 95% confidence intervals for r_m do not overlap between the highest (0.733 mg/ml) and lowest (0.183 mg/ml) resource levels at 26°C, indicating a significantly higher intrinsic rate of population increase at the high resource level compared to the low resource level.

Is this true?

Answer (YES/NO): YES